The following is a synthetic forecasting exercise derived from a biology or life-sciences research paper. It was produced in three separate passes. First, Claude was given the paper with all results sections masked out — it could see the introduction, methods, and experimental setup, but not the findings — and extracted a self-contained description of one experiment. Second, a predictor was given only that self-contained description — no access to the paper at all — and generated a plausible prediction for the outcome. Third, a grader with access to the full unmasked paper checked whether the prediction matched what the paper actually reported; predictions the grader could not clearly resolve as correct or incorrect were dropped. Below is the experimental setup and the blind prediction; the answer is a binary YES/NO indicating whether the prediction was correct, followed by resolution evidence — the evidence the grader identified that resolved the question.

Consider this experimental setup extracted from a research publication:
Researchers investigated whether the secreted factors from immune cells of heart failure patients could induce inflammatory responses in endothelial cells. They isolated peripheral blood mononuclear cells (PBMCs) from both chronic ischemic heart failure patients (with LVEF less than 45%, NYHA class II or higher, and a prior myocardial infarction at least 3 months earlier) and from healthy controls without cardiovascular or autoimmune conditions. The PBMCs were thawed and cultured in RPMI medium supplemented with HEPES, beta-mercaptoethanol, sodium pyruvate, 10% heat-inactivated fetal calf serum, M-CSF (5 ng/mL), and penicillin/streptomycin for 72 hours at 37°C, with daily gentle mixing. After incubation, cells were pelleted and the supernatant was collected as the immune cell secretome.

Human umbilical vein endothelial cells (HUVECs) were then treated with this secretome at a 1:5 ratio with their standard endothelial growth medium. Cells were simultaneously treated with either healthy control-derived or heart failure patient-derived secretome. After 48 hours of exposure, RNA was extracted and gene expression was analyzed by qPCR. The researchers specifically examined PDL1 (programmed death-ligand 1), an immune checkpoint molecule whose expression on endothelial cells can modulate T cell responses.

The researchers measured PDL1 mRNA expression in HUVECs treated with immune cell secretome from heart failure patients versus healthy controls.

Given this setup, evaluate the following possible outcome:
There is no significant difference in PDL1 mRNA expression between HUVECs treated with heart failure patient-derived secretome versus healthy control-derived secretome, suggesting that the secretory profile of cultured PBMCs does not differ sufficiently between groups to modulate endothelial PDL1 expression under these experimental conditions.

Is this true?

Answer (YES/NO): NO